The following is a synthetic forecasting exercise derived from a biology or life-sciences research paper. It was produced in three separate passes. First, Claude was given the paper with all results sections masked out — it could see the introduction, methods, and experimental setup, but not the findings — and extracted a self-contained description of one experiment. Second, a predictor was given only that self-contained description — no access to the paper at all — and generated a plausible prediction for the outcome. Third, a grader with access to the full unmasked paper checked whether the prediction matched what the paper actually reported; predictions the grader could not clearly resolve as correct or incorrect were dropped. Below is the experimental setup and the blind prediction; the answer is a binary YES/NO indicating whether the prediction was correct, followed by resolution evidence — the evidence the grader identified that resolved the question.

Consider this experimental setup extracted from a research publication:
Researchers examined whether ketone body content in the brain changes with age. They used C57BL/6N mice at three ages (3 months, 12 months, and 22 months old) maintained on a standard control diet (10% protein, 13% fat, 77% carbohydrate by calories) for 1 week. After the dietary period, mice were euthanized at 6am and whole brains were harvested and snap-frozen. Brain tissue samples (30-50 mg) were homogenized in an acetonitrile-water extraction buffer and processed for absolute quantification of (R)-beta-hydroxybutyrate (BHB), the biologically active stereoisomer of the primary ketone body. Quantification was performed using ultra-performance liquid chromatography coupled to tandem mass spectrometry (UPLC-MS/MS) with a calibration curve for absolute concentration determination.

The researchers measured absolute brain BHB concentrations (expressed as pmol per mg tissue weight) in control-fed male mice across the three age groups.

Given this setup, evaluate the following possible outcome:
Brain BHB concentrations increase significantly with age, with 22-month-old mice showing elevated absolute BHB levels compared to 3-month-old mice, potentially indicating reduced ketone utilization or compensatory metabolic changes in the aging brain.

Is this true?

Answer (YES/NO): NO